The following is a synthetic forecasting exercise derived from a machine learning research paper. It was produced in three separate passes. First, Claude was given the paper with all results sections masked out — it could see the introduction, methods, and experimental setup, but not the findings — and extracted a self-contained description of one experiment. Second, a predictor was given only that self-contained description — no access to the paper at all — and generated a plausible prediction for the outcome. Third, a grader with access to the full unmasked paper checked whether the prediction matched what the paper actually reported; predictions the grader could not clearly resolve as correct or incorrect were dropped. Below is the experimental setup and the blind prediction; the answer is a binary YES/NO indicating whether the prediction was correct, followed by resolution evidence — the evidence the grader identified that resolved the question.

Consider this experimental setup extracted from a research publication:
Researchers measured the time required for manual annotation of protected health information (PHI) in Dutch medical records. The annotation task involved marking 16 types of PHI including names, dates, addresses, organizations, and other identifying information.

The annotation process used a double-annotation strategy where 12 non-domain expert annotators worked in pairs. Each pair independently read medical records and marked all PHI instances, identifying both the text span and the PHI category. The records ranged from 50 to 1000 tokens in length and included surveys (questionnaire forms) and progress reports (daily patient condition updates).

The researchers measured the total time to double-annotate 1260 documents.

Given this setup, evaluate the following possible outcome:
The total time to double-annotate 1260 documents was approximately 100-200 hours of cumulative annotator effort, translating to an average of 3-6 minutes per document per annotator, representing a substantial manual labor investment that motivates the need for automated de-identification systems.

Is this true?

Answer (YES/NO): NO